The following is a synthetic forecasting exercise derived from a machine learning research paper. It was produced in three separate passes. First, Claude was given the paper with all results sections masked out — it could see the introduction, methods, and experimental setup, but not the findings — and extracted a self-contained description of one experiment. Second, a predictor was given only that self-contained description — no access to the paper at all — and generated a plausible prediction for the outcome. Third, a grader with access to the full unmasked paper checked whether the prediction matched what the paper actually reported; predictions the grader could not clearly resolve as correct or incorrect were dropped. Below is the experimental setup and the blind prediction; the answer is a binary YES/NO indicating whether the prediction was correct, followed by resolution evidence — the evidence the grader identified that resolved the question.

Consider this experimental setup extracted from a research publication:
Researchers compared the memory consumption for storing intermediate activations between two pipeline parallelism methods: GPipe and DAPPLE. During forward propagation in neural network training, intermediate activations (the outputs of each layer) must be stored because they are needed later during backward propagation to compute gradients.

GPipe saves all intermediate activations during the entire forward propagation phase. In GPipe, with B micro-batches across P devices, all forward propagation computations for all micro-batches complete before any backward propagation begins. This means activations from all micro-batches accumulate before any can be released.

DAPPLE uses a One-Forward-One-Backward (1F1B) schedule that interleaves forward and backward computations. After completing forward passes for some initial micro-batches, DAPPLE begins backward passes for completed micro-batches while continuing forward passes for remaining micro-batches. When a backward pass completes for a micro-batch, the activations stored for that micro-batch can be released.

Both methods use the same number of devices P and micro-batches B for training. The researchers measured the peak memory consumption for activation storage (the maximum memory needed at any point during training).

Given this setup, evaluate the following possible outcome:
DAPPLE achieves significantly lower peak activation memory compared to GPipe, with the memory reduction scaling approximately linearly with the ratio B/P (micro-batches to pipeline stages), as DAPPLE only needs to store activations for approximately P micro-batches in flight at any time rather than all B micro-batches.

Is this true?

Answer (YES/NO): NO